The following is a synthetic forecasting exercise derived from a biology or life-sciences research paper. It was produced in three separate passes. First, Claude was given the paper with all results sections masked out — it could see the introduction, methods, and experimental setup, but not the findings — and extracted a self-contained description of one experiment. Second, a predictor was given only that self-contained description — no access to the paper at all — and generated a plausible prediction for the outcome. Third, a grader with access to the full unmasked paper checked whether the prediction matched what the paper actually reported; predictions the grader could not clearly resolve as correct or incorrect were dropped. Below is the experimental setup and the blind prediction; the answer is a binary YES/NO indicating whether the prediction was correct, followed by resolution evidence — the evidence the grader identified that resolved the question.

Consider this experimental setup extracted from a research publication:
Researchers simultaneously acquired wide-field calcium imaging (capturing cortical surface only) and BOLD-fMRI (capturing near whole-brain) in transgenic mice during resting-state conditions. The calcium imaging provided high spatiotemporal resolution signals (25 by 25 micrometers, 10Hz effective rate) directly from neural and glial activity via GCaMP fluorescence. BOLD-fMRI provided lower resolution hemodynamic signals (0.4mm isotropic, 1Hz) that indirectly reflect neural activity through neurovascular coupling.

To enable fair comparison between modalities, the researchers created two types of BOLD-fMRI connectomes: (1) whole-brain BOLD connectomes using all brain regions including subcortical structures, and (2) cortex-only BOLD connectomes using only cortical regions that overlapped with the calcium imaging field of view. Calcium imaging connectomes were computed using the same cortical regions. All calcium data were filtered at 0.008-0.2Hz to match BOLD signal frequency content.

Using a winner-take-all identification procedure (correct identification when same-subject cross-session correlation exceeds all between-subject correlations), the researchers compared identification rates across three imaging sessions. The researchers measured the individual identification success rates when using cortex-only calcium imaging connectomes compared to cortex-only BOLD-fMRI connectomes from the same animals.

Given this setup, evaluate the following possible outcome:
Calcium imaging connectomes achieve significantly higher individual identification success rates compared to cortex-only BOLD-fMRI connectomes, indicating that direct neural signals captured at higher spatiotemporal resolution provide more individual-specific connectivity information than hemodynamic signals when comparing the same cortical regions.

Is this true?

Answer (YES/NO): YES